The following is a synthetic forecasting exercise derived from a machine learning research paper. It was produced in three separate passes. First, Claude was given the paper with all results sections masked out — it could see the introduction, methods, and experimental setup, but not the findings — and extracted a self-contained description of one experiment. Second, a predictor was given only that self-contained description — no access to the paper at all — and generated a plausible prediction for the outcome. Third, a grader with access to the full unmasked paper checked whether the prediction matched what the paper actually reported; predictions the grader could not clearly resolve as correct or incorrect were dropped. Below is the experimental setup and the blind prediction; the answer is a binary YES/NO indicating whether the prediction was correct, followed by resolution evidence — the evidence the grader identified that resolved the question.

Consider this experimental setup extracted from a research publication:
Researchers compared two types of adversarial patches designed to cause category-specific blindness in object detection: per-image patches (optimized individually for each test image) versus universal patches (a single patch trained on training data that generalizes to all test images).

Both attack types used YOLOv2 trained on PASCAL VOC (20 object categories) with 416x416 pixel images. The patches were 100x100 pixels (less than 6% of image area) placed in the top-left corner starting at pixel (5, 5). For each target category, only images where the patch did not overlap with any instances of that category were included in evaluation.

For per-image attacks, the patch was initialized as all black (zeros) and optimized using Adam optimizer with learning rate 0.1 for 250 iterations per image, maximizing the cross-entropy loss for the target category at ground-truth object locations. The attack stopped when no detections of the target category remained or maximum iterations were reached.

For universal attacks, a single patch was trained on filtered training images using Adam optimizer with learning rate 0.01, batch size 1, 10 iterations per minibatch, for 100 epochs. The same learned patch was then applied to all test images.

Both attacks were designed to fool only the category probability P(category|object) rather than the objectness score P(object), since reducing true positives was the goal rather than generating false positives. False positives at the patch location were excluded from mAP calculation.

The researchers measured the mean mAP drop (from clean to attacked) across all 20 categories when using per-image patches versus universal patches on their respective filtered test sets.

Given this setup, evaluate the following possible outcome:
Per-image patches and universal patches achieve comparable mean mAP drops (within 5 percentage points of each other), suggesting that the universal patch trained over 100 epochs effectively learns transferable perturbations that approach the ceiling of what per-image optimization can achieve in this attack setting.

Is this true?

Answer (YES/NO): YES